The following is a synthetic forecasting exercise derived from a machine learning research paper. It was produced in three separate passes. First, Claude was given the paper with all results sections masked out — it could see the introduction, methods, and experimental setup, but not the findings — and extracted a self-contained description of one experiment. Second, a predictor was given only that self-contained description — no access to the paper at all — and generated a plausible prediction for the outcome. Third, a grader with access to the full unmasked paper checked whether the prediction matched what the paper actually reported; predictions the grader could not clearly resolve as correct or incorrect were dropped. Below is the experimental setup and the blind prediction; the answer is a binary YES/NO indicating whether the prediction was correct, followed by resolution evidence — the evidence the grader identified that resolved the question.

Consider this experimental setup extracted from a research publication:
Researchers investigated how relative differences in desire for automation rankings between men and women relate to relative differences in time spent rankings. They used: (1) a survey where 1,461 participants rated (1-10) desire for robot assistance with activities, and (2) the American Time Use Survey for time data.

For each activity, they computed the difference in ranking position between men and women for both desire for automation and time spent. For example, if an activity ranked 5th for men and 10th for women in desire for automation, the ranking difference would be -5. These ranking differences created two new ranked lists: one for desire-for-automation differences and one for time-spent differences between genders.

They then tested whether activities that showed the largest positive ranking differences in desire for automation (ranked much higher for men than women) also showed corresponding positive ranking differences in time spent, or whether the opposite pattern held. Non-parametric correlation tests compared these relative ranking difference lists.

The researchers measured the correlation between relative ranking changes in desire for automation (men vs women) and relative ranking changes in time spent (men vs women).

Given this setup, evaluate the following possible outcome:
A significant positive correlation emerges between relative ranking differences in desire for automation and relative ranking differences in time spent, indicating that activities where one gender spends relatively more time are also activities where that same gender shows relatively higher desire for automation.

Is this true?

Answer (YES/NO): NO